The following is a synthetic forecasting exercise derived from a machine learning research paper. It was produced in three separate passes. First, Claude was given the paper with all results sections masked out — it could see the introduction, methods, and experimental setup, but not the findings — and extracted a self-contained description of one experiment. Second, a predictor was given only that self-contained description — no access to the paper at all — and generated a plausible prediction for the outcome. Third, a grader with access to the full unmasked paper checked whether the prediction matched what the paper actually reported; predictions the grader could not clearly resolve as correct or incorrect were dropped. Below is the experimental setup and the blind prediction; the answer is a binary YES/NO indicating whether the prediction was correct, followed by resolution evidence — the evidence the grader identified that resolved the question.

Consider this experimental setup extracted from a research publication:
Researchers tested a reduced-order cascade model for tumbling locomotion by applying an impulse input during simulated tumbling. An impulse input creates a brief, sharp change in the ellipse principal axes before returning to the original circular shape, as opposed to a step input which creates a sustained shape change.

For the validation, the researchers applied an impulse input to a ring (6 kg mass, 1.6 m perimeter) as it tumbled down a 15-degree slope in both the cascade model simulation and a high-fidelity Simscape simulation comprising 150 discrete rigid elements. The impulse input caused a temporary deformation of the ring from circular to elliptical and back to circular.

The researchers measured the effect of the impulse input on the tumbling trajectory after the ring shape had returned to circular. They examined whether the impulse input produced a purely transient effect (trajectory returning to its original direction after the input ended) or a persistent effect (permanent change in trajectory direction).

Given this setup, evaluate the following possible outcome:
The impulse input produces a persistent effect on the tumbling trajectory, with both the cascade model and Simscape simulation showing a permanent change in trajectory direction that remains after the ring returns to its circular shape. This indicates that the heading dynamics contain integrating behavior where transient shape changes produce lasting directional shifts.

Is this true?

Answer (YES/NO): YES